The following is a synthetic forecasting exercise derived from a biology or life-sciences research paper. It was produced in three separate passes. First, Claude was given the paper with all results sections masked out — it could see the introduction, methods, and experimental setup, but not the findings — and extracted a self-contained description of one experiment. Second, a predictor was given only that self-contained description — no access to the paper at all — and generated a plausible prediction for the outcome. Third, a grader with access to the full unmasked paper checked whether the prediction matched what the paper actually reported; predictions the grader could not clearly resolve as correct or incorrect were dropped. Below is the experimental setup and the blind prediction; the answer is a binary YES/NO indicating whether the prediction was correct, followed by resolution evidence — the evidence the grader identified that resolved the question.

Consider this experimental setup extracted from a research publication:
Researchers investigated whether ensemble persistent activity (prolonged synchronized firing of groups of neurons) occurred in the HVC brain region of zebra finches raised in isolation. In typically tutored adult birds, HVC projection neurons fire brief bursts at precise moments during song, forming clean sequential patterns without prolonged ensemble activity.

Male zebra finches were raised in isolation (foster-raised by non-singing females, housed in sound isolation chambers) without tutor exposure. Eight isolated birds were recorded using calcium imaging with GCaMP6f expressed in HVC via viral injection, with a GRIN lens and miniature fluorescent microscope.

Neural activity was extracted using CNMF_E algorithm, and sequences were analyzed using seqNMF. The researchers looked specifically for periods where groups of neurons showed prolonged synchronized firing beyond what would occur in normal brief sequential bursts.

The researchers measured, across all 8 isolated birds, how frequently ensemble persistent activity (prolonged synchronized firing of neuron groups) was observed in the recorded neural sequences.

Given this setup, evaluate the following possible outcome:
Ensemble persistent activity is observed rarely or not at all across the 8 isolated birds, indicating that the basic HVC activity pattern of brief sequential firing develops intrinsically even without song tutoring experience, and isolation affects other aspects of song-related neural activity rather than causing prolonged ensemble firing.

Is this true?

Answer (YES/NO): NO